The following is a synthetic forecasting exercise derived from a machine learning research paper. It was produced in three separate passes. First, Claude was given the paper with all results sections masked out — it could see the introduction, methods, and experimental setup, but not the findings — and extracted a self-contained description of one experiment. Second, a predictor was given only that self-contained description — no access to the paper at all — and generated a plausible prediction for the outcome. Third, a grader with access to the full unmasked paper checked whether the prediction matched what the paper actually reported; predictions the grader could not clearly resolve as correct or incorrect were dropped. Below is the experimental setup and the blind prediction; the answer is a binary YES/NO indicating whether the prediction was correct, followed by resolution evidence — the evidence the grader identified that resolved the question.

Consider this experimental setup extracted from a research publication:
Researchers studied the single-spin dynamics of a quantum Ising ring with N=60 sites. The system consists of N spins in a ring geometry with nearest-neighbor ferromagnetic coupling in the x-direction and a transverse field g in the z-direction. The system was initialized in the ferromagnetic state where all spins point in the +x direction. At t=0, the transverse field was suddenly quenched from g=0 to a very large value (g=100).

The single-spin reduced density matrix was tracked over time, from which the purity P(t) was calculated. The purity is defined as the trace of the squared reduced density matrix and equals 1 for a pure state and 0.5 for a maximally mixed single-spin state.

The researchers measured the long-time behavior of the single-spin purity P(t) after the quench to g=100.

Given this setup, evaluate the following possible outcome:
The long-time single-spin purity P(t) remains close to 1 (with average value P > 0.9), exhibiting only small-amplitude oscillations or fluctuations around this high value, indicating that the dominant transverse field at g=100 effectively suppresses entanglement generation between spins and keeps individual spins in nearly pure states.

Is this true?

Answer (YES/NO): NO